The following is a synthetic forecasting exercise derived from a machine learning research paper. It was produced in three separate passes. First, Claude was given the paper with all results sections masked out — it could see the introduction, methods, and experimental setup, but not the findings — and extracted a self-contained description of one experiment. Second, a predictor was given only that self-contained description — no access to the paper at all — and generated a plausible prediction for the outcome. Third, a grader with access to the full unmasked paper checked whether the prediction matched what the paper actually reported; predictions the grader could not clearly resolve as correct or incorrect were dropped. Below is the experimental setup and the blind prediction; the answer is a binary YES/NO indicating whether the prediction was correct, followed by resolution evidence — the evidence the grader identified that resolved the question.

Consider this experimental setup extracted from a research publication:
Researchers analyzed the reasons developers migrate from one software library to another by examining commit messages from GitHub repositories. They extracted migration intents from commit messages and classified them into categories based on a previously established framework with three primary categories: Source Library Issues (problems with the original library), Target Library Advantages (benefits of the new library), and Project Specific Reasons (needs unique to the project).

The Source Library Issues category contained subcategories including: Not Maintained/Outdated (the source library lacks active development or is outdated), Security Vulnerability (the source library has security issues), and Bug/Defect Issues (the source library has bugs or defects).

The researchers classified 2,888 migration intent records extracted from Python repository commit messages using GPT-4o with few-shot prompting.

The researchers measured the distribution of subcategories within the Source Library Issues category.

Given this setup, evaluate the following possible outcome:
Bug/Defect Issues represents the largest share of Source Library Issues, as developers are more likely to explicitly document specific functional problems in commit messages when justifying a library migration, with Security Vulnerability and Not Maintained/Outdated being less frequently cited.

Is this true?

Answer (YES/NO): NO